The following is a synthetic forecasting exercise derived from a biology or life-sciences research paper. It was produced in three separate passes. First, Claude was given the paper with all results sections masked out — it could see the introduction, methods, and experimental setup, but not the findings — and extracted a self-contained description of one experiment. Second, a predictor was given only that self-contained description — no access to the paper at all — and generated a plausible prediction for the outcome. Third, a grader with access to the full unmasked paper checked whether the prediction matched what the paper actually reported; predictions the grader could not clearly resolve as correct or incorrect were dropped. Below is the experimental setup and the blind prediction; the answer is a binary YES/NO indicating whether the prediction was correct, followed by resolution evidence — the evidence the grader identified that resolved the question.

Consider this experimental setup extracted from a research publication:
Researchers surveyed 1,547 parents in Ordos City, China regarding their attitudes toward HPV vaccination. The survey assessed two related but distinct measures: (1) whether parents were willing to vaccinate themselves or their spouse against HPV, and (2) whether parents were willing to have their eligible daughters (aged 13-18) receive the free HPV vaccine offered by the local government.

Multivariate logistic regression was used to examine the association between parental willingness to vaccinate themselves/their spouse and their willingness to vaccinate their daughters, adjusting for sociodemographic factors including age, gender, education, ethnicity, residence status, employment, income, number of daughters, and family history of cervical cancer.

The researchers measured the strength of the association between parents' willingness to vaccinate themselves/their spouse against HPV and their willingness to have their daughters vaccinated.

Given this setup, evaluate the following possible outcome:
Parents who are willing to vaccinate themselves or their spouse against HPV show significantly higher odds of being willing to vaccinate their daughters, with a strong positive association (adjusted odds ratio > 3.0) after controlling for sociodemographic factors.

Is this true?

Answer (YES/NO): YES